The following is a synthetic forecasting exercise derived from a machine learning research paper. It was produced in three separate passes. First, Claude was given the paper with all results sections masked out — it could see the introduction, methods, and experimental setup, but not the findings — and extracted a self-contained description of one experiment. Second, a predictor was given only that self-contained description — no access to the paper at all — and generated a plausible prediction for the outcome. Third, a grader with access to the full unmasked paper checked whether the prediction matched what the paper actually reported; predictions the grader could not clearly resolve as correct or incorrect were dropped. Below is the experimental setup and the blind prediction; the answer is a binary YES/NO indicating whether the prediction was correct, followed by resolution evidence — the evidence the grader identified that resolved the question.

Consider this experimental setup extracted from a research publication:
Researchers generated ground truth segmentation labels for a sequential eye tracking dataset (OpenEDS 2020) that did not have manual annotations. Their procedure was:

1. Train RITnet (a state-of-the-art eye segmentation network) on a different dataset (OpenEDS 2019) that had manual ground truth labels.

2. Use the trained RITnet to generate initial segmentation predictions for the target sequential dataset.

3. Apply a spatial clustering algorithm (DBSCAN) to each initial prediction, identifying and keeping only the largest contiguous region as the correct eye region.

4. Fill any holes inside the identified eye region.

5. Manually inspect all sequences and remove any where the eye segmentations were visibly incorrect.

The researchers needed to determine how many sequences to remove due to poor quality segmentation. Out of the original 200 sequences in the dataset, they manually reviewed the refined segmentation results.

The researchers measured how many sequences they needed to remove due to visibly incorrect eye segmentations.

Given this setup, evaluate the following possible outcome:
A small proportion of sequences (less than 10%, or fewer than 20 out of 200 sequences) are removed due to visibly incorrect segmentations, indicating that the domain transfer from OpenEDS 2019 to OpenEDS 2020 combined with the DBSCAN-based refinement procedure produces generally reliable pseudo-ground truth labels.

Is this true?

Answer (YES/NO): YES